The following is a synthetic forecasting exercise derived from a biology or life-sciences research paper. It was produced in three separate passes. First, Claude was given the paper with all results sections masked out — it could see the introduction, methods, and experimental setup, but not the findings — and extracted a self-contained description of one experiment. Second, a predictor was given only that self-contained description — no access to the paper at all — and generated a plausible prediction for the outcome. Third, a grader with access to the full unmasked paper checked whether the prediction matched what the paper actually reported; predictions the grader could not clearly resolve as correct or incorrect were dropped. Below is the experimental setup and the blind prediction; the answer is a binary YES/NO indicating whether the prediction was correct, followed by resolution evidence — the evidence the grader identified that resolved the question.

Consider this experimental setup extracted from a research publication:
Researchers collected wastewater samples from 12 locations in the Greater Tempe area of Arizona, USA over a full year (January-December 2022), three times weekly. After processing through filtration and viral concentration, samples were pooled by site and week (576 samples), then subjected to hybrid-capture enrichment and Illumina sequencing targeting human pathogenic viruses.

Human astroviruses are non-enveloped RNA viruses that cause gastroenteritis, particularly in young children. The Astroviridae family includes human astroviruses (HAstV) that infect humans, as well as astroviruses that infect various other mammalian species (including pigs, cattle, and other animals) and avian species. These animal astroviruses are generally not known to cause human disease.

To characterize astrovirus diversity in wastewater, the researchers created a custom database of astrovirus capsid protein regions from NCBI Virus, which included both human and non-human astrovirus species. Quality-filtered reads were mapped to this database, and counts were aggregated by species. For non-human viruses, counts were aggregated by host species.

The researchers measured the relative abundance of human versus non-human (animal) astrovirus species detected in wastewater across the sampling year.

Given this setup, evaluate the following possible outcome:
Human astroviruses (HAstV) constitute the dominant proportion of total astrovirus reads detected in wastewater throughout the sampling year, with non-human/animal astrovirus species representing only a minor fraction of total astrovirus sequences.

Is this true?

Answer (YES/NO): YES